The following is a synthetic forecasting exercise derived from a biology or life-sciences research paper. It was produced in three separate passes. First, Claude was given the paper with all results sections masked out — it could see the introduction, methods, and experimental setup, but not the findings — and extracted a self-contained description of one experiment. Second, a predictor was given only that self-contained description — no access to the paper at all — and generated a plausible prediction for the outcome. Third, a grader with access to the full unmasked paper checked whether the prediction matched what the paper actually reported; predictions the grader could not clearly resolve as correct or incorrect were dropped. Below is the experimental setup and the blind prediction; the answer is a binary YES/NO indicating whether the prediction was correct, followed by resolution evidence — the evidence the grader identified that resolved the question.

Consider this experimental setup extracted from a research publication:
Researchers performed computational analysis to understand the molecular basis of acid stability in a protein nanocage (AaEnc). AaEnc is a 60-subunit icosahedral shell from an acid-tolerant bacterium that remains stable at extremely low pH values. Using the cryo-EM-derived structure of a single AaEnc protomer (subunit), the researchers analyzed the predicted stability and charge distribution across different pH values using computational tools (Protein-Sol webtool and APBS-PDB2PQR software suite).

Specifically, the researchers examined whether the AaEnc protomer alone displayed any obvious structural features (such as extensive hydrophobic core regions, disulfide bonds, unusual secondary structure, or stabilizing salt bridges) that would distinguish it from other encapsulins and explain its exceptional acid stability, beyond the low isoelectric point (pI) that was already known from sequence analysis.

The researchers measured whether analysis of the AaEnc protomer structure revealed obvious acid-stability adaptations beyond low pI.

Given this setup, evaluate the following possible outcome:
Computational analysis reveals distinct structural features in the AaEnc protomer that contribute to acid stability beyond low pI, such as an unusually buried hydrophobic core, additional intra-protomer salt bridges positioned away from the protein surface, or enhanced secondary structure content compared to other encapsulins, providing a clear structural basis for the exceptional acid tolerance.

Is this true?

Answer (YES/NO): NO